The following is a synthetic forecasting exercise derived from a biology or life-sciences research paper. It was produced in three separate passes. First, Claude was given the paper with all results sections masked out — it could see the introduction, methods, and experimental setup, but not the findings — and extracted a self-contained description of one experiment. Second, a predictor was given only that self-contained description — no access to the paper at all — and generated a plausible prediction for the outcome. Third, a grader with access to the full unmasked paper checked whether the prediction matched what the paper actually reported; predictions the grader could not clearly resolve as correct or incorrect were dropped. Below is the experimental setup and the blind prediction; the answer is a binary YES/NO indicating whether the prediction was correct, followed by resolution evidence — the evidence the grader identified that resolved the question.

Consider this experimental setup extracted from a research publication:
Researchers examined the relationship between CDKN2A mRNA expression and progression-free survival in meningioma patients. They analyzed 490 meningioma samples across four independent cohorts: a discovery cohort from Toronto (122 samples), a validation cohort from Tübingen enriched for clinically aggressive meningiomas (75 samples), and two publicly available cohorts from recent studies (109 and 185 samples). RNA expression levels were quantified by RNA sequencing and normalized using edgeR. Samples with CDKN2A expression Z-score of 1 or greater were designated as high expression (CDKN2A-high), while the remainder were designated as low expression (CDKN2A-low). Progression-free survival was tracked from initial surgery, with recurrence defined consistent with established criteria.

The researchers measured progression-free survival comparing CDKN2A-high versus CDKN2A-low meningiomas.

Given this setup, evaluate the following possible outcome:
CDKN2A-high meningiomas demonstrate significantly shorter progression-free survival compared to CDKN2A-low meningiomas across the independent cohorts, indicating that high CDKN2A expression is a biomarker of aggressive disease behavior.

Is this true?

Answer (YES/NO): YES